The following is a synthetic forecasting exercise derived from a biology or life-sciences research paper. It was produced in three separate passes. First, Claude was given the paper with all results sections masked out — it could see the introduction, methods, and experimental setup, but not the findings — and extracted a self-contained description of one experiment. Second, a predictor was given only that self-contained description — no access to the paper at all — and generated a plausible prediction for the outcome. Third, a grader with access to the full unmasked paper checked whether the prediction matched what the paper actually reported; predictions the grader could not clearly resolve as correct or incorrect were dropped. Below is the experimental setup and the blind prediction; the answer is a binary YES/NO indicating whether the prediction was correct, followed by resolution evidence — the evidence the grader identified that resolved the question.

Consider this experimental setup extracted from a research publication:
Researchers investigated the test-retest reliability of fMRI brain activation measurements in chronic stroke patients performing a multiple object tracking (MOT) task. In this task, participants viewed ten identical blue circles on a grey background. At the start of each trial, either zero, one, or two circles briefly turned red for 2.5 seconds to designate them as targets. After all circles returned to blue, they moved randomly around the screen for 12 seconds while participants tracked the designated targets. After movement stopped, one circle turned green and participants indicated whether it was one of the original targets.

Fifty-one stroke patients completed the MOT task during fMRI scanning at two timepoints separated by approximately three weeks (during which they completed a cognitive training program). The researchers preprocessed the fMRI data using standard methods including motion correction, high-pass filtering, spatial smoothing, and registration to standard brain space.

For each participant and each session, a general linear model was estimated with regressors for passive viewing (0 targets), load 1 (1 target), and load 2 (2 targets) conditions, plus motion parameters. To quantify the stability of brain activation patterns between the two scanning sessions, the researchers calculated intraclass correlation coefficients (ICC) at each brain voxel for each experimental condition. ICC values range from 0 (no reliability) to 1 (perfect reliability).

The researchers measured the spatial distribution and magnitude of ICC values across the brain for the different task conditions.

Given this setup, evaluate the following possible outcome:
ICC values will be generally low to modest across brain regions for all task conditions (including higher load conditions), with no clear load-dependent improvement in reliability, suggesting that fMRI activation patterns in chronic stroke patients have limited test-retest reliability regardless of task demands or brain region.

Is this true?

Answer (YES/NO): NO